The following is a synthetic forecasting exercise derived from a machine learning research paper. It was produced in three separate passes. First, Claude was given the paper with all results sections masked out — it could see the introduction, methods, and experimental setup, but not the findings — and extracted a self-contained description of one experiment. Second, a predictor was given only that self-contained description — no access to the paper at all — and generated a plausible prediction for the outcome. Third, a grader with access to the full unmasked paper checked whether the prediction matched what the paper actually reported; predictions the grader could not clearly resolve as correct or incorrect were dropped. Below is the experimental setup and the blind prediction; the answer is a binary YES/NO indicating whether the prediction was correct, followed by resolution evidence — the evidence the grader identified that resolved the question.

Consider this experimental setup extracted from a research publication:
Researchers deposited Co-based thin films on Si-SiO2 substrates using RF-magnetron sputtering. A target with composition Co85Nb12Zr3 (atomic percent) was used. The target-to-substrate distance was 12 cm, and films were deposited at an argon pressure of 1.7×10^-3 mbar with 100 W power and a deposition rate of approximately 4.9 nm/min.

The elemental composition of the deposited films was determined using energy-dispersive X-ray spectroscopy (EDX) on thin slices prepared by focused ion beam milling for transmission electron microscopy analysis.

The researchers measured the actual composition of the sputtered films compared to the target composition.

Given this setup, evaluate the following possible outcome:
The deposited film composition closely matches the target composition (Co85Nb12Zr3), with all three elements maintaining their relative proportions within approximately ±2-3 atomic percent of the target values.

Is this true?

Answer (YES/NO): NO